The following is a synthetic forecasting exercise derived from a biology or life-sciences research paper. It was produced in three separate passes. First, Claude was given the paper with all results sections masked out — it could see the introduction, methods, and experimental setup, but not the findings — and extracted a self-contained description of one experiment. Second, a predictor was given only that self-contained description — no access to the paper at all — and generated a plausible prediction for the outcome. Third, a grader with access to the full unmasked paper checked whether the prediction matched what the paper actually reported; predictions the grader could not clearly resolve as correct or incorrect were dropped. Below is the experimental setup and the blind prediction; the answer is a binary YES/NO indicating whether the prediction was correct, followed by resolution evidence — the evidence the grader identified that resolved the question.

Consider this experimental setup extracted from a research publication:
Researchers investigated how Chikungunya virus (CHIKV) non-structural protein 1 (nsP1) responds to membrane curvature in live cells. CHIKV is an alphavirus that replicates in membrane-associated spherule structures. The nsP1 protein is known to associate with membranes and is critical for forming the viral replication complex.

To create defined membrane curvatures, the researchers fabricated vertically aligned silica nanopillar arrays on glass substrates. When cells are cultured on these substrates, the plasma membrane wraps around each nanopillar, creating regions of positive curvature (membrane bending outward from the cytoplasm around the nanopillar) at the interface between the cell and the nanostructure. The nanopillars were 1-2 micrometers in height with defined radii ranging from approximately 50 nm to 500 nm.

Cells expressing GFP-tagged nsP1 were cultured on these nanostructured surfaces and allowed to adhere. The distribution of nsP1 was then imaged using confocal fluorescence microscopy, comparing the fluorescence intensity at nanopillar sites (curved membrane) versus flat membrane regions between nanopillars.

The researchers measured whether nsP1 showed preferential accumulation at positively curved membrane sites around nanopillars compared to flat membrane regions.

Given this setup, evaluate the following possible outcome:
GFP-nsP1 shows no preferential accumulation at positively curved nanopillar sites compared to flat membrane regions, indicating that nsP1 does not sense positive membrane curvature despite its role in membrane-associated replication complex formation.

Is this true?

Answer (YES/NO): NO